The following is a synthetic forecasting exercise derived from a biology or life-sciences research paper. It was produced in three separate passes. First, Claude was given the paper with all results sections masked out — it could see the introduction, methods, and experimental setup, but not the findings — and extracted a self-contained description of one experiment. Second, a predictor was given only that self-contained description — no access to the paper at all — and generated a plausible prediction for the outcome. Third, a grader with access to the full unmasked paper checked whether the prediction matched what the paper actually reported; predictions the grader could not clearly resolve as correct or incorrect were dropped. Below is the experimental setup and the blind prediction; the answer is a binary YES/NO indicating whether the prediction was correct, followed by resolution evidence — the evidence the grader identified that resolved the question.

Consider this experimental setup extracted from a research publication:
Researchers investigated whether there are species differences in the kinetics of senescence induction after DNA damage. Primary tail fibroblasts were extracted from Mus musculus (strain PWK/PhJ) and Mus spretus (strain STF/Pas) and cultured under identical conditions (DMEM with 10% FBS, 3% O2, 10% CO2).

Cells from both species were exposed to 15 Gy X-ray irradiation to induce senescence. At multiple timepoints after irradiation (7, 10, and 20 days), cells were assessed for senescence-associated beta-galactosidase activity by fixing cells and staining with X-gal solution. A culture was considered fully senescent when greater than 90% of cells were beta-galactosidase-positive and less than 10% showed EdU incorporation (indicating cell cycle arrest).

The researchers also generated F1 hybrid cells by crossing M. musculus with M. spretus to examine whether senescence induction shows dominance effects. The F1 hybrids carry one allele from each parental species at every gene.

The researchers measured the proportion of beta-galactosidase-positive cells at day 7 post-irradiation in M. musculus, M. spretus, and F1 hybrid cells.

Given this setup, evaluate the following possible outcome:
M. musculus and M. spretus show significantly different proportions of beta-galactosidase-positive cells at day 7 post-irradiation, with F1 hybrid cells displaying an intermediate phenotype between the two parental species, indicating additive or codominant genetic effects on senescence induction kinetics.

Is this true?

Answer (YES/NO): YES